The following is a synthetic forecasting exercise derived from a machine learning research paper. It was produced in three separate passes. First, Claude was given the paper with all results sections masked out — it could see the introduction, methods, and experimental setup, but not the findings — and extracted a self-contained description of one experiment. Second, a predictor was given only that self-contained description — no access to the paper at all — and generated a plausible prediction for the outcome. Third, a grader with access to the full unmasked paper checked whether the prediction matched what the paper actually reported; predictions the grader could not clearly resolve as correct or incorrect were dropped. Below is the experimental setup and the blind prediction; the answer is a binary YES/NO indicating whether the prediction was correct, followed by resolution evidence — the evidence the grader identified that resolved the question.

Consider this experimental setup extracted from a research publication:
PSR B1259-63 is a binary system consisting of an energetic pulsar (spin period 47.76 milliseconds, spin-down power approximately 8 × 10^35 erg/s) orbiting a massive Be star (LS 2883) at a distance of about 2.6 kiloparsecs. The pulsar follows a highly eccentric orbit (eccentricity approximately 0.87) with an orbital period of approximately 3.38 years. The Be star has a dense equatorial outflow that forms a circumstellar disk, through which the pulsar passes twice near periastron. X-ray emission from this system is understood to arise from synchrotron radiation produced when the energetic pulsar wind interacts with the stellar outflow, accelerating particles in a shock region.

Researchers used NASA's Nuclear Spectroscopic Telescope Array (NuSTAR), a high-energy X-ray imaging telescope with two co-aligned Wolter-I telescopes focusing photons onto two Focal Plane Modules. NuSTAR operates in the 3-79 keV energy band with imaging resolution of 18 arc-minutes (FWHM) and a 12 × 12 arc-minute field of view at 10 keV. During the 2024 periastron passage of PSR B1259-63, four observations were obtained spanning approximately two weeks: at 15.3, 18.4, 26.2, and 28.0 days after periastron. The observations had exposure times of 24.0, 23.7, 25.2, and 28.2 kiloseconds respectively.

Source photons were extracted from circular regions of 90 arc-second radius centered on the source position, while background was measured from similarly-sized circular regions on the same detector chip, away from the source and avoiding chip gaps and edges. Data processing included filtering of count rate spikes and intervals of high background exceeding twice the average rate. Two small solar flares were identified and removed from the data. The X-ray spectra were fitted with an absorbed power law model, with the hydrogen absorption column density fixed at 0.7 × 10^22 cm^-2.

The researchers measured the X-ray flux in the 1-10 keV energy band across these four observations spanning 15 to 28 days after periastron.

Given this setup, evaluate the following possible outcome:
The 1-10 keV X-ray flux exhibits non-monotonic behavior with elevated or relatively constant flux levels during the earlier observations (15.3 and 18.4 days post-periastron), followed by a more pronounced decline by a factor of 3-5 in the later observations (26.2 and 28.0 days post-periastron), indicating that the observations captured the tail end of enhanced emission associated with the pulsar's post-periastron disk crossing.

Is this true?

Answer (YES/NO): NO